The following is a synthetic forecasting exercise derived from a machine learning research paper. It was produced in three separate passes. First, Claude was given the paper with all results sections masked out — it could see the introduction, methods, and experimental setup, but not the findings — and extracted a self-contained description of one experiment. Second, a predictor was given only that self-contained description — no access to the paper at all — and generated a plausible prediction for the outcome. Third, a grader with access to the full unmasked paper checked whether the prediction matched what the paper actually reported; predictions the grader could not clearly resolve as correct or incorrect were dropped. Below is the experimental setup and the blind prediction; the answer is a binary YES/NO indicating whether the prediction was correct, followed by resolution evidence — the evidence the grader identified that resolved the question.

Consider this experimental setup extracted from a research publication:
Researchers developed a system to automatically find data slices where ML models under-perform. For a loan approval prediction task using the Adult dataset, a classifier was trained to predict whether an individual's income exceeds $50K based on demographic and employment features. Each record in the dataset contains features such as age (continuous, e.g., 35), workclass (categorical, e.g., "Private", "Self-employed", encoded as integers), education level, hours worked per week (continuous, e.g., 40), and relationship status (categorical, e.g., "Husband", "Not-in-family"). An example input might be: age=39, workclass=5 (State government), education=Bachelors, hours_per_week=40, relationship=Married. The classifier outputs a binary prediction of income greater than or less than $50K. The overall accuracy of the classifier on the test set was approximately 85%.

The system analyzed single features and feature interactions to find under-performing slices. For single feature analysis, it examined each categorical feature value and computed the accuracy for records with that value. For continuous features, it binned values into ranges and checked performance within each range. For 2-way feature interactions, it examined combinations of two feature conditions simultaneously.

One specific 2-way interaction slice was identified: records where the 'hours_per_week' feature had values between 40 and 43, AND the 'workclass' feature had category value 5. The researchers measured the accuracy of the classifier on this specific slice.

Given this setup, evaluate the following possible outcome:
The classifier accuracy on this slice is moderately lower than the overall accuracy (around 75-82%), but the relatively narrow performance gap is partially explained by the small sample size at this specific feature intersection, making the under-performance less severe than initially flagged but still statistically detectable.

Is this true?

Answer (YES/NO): NO